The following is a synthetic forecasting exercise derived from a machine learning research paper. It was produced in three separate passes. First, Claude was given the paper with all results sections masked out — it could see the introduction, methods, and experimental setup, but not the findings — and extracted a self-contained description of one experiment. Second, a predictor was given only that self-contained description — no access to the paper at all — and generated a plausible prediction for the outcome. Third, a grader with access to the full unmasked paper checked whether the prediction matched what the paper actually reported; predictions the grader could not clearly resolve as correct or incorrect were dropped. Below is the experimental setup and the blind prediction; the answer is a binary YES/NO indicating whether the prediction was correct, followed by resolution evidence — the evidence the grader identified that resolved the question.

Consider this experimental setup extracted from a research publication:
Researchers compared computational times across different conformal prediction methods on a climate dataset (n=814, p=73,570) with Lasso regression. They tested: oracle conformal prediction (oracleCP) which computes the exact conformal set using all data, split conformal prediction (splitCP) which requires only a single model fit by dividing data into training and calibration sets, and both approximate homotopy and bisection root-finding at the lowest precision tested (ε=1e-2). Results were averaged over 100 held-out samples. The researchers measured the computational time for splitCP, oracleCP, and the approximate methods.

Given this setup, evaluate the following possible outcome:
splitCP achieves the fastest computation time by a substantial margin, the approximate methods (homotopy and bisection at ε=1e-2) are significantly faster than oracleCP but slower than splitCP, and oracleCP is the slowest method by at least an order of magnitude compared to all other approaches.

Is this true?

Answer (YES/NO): NO